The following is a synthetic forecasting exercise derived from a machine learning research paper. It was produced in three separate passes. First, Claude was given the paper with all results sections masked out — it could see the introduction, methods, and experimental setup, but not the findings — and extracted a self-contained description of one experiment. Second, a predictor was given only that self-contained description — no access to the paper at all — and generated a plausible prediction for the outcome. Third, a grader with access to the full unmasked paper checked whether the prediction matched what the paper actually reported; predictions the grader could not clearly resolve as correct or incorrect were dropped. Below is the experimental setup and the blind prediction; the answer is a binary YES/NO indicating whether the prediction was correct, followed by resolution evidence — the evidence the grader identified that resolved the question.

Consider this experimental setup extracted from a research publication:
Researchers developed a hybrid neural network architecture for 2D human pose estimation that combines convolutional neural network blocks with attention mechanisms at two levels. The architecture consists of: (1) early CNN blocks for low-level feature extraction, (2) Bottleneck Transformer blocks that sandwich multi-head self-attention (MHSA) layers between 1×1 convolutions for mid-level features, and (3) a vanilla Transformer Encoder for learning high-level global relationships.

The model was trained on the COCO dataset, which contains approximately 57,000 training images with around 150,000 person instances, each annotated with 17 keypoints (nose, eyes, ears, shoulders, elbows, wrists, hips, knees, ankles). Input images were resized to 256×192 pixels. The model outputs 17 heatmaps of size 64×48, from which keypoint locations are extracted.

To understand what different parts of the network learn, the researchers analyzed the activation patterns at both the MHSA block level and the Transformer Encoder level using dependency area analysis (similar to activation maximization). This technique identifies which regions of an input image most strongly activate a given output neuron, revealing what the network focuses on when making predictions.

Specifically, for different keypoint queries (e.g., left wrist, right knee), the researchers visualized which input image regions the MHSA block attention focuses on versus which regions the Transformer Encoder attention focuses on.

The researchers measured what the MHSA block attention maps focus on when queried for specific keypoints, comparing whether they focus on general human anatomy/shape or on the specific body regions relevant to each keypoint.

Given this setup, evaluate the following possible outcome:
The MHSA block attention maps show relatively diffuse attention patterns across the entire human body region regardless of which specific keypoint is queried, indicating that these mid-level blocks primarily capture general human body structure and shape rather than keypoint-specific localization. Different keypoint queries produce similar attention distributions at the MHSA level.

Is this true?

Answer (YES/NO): YES